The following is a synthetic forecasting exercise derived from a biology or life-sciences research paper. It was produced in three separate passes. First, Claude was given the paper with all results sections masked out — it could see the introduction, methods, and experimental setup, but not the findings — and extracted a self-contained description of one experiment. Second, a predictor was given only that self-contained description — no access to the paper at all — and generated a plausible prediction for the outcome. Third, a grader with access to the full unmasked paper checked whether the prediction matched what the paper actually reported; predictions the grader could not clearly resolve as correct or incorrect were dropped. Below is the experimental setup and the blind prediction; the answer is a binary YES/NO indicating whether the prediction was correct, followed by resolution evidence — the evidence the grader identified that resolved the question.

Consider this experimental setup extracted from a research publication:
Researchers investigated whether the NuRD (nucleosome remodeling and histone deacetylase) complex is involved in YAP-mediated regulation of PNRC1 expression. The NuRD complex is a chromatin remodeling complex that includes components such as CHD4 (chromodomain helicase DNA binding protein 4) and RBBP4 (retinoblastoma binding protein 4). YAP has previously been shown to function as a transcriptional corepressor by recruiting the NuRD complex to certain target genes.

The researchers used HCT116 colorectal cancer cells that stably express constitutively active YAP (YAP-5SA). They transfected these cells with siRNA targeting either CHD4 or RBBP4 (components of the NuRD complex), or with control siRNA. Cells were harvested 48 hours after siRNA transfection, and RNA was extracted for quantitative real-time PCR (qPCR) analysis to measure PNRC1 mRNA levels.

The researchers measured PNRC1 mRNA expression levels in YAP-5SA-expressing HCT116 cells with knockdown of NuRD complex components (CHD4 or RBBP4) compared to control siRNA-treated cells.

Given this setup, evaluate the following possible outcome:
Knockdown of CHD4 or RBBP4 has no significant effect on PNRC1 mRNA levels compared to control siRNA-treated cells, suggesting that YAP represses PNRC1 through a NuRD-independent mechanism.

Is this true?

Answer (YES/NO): NO